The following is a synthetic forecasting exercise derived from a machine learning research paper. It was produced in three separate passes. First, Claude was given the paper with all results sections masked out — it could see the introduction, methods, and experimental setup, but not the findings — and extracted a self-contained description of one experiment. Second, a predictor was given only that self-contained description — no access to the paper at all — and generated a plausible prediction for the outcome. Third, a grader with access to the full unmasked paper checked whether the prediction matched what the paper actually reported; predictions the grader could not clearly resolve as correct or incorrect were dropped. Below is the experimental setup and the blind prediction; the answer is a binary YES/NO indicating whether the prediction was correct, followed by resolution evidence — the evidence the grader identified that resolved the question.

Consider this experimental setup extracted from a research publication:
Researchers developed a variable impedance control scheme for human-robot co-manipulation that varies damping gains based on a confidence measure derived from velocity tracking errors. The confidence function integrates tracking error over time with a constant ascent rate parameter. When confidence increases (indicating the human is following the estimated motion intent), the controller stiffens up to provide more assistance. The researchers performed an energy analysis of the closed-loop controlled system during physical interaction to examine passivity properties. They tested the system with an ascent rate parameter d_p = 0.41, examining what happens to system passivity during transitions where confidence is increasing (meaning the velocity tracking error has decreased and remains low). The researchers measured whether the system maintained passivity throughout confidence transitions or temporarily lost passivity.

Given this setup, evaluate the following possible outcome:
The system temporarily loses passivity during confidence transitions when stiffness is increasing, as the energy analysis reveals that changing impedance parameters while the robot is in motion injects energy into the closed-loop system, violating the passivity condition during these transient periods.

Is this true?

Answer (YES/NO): YES